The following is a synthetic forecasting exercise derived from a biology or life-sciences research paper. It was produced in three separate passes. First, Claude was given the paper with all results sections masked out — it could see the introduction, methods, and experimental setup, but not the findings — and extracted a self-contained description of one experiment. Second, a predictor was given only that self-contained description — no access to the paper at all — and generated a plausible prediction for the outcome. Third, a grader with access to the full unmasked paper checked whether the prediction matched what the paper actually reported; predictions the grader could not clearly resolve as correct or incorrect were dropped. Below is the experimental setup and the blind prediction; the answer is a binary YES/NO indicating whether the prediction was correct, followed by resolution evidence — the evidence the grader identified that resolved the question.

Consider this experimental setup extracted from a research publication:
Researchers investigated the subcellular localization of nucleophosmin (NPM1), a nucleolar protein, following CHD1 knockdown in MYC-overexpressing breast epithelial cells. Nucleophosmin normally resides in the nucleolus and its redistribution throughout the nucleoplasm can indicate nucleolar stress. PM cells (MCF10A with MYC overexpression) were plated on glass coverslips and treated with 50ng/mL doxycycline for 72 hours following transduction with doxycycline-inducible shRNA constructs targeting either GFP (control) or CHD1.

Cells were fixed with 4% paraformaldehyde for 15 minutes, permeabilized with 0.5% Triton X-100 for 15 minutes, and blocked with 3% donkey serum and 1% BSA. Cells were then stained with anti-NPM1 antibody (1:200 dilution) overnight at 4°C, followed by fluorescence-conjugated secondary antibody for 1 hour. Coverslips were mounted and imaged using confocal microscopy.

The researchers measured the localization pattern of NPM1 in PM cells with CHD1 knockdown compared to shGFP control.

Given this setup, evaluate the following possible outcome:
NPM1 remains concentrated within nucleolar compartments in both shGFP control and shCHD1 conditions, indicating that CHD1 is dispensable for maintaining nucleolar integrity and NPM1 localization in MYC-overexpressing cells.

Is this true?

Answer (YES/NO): NO